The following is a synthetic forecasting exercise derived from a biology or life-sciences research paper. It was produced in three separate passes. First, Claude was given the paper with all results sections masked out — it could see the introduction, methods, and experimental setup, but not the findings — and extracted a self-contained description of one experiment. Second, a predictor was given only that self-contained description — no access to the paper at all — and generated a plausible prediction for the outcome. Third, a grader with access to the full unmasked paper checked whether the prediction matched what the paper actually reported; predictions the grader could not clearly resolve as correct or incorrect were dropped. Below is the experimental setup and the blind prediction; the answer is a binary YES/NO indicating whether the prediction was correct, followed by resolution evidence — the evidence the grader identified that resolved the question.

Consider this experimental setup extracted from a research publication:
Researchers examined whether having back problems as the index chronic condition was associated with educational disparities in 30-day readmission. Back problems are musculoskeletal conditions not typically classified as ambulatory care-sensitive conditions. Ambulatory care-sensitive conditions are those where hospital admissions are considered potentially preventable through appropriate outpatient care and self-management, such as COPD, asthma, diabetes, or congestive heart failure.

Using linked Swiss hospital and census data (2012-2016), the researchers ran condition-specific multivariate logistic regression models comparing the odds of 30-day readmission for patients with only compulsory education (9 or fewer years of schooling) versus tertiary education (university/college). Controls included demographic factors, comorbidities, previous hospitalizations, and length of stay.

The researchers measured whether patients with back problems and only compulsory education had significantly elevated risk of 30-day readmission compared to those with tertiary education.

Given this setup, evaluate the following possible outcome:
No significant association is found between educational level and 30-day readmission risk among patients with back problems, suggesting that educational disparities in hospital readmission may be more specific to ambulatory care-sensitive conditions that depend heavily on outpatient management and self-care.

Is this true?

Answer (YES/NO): NO